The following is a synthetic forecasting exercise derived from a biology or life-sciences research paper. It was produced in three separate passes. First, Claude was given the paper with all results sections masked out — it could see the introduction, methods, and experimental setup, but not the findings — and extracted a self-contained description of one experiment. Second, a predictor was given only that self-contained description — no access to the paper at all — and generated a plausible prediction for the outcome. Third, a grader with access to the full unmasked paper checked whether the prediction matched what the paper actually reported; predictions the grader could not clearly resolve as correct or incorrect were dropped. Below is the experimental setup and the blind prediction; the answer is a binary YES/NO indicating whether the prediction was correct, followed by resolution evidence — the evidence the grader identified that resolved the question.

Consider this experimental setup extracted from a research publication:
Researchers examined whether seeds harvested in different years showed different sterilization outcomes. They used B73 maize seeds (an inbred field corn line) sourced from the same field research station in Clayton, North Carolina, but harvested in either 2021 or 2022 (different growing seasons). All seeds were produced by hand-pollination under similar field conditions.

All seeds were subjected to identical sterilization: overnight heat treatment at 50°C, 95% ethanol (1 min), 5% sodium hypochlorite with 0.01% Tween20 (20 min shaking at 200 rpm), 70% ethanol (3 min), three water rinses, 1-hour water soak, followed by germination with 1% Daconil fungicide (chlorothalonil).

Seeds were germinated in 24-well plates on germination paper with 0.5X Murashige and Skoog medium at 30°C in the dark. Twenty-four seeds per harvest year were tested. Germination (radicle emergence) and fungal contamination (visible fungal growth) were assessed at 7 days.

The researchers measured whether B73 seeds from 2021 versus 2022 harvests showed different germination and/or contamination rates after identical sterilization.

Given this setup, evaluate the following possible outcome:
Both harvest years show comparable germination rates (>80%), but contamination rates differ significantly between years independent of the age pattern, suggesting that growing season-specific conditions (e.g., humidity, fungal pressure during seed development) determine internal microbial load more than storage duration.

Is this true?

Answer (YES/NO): NO